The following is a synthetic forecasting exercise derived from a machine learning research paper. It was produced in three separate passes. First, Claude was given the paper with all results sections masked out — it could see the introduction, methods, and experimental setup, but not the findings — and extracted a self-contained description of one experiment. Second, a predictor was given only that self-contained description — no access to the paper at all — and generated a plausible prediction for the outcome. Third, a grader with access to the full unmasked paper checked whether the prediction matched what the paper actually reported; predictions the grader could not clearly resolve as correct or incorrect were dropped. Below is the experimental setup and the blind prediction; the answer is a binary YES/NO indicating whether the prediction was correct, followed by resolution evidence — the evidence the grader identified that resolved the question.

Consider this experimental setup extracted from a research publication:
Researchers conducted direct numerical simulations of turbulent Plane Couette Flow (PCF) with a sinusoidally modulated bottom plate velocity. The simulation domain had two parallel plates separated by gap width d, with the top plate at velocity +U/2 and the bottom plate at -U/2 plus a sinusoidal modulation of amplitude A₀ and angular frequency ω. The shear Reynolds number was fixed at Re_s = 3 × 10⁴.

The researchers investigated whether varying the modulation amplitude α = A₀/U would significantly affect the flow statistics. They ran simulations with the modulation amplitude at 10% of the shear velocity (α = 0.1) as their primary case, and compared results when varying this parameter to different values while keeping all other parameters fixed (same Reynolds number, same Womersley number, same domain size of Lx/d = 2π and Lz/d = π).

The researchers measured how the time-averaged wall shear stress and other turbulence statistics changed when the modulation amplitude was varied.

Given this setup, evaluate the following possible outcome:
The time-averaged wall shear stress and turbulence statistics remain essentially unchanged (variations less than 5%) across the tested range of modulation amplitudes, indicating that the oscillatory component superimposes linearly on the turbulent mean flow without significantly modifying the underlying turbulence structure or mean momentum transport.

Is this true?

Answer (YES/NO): YES